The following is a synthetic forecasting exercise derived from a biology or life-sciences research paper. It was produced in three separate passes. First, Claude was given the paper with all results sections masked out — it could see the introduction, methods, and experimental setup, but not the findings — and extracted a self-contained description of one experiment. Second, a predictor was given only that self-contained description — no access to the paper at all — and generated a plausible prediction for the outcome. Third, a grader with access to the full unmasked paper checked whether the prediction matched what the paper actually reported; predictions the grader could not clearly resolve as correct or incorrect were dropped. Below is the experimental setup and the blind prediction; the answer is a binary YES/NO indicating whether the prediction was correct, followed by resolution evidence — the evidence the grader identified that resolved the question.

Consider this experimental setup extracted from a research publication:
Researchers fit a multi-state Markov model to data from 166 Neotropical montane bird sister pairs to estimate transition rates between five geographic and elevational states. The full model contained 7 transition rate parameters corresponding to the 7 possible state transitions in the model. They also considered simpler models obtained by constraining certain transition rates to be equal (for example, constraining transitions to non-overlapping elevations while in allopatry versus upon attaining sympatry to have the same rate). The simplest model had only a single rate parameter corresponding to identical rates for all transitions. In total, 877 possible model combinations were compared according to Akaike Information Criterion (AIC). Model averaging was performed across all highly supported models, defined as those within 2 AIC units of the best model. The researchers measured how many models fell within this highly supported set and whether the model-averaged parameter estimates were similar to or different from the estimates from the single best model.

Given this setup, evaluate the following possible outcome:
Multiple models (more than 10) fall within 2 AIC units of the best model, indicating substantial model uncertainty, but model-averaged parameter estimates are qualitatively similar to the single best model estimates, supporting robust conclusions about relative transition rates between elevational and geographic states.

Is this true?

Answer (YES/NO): YES